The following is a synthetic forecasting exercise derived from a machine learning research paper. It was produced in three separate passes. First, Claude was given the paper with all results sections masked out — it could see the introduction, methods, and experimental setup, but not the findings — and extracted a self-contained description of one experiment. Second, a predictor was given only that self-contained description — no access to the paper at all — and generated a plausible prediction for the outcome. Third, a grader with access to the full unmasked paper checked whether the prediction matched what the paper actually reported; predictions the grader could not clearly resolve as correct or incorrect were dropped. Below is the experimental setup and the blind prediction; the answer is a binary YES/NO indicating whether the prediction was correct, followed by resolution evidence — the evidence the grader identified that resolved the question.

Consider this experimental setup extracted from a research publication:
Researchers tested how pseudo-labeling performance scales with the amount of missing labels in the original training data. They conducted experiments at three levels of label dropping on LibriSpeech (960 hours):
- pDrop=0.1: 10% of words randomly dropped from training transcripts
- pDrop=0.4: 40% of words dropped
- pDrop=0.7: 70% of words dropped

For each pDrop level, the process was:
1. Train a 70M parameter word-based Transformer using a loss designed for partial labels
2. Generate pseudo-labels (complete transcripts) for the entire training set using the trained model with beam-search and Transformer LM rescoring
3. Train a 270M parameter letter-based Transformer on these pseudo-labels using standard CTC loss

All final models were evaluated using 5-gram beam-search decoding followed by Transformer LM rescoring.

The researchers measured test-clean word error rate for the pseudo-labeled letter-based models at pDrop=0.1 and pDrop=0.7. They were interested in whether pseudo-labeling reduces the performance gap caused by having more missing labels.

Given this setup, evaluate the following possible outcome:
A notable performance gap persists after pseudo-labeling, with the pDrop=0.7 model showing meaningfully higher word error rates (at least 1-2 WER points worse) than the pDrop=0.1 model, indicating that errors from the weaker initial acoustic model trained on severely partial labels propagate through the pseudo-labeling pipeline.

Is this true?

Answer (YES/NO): NO